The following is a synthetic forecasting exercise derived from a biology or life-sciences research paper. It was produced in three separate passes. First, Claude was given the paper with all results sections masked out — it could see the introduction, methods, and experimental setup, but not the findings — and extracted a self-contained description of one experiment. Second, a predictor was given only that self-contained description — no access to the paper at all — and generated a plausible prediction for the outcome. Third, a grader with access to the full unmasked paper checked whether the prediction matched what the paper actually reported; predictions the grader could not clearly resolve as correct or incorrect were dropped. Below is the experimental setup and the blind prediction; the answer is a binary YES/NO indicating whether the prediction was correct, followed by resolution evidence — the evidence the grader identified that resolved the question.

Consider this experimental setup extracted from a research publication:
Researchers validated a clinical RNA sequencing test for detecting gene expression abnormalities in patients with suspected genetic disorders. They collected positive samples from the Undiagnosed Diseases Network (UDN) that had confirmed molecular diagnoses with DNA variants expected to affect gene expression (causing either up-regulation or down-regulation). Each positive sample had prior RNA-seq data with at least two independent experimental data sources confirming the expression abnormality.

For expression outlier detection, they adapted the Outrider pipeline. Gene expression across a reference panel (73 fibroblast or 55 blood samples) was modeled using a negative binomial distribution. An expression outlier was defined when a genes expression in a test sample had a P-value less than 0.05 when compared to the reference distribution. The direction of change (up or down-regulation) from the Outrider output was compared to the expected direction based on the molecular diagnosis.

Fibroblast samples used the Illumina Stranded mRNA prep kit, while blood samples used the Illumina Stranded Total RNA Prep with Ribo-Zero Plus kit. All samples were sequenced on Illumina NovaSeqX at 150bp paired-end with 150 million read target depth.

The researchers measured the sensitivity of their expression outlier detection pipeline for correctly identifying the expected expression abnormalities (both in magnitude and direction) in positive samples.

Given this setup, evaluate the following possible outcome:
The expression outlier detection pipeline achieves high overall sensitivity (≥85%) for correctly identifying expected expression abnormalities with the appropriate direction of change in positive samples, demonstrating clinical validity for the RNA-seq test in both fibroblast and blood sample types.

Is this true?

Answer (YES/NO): NO